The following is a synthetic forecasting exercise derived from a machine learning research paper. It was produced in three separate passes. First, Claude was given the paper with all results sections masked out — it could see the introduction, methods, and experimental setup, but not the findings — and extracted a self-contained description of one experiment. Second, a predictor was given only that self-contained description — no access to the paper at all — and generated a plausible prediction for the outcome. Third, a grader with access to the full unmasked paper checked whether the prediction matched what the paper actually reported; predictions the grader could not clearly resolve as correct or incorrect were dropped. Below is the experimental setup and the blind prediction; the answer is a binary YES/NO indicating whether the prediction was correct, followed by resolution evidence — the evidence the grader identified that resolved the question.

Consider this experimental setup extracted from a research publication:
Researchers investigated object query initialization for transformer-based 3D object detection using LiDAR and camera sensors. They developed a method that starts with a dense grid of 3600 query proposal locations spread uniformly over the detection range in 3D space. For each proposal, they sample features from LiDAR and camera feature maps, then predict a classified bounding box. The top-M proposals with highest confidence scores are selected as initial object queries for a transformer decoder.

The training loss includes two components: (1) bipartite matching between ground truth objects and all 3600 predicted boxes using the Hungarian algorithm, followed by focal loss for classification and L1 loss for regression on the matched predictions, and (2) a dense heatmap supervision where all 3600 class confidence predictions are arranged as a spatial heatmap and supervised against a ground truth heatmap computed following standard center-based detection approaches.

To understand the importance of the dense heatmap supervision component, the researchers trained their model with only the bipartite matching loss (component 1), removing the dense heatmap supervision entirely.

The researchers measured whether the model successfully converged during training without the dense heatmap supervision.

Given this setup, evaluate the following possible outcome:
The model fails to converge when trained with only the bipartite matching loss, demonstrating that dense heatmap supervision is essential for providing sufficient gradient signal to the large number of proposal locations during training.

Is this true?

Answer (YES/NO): YES